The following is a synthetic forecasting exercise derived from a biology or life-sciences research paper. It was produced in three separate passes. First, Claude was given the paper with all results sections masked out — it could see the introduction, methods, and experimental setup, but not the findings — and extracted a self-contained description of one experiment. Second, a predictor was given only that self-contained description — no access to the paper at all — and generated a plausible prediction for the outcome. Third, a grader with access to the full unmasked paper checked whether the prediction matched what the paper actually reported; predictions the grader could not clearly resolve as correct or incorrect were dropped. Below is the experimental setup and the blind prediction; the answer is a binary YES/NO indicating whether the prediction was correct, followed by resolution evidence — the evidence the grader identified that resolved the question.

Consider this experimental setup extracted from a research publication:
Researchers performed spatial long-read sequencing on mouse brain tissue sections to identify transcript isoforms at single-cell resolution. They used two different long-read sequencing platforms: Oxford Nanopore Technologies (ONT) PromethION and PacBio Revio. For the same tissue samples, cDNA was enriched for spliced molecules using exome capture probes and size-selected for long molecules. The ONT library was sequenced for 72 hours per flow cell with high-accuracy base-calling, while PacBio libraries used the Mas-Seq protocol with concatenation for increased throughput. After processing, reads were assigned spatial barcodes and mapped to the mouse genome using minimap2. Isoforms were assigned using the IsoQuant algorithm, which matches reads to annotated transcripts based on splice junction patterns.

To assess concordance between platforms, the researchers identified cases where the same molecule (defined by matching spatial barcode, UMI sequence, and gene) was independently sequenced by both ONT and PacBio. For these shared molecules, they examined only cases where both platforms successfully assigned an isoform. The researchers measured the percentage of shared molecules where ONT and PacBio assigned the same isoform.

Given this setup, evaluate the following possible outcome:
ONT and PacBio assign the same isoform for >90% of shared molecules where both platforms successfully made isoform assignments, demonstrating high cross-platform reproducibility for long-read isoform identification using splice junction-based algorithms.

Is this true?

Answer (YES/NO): YES